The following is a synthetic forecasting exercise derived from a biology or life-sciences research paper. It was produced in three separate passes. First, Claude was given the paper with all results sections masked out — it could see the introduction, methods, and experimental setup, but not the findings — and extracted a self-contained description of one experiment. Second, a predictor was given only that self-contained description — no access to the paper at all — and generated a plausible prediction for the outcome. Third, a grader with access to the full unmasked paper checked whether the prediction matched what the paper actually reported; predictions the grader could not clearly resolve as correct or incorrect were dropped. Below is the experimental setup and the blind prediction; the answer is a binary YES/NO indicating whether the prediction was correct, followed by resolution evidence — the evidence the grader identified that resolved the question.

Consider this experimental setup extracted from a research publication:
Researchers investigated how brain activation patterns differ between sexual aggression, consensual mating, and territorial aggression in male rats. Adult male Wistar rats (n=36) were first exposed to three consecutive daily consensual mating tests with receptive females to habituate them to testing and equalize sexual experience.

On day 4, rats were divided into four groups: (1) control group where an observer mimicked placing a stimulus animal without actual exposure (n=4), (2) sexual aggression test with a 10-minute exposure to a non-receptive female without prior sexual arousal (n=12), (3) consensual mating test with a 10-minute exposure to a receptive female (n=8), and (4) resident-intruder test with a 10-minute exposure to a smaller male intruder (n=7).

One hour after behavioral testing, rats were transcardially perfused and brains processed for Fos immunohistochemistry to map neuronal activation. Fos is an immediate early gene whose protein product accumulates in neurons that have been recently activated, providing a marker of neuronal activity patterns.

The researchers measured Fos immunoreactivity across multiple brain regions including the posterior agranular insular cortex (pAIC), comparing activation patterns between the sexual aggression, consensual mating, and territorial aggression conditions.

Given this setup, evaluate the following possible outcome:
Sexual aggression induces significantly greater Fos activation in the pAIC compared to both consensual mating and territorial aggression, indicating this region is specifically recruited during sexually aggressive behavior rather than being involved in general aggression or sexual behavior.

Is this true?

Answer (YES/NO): YES